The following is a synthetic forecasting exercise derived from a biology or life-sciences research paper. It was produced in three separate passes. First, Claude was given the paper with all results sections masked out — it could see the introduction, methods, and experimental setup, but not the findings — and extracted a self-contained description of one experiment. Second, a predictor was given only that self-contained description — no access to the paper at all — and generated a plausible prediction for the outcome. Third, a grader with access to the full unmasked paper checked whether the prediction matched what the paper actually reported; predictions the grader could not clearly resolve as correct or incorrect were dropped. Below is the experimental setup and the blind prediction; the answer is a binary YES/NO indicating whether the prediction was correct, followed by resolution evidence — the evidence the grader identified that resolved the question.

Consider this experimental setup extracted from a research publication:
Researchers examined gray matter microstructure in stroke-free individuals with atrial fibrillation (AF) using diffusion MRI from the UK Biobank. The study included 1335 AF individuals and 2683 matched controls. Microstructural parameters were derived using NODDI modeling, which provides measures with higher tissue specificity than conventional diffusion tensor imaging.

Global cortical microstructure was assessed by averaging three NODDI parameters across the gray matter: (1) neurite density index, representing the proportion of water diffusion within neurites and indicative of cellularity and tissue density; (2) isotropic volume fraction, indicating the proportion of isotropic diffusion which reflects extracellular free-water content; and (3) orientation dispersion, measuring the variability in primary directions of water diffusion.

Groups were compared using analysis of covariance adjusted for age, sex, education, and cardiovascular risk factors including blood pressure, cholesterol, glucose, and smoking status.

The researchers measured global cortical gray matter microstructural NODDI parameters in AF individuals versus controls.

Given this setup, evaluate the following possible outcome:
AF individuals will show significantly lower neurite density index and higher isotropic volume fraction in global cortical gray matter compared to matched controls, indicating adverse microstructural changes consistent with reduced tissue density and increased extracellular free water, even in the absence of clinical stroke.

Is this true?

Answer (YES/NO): NO